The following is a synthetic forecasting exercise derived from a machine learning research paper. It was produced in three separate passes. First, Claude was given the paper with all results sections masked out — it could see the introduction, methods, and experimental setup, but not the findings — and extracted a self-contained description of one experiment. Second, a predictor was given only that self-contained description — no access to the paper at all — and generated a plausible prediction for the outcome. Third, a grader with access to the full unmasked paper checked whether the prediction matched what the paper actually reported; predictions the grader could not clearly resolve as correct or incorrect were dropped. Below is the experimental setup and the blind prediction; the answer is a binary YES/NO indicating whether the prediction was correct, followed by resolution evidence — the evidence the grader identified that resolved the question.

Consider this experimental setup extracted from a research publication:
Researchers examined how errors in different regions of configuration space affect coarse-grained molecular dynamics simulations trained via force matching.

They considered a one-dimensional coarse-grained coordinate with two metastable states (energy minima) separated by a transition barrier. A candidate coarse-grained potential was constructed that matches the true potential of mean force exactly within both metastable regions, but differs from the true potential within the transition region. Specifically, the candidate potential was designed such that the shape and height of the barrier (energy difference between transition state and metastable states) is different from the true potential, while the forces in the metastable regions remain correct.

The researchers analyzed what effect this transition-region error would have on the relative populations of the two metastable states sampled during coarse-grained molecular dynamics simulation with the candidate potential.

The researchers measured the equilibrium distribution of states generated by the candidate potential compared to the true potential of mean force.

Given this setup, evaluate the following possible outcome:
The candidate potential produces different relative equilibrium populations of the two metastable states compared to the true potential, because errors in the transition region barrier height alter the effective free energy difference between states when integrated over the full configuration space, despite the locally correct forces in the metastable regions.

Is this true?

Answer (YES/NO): YES